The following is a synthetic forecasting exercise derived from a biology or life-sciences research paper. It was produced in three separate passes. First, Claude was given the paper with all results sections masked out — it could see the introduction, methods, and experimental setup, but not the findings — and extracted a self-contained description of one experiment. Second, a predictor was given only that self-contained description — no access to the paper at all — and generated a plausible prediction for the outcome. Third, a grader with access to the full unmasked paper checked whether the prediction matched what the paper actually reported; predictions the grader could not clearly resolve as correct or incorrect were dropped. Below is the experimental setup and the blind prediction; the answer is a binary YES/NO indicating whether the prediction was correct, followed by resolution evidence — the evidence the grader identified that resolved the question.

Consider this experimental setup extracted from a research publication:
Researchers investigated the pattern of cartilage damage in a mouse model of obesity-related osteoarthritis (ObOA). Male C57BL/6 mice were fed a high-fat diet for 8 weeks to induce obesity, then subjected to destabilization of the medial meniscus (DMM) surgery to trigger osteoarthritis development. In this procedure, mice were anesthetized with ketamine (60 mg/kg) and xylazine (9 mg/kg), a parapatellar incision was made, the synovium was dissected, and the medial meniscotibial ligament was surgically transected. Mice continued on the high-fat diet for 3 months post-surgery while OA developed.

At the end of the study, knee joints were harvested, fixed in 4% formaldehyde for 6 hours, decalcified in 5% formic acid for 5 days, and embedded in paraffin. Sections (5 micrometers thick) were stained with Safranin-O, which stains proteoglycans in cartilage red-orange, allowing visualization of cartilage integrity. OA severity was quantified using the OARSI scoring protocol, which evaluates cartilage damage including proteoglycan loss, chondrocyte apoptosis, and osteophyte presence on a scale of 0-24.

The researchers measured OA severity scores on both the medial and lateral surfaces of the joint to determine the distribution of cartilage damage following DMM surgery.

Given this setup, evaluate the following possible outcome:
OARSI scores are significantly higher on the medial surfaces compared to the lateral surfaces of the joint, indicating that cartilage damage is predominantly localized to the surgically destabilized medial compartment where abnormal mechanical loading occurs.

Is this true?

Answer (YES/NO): YES